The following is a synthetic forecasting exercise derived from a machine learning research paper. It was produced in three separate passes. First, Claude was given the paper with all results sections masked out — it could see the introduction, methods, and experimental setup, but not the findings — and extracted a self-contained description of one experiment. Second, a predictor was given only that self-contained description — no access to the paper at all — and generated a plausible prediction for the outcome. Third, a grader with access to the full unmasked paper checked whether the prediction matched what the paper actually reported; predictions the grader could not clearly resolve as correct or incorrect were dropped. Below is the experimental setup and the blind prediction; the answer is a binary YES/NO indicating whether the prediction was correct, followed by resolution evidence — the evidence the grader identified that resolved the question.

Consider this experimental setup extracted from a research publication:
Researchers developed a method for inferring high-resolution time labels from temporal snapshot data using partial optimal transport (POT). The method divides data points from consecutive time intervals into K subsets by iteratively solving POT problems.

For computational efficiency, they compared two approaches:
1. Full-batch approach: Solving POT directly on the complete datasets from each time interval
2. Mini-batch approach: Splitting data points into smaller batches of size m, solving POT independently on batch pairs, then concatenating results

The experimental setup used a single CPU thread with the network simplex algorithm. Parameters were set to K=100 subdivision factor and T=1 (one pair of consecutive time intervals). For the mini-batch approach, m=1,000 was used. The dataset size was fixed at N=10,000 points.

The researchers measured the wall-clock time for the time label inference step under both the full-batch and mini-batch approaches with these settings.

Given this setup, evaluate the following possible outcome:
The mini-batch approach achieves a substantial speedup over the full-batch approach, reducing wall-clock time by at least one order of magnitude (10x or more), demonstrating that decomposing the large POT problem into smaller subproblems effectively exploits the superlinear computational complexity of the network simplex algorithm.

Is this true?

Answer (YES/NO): YES